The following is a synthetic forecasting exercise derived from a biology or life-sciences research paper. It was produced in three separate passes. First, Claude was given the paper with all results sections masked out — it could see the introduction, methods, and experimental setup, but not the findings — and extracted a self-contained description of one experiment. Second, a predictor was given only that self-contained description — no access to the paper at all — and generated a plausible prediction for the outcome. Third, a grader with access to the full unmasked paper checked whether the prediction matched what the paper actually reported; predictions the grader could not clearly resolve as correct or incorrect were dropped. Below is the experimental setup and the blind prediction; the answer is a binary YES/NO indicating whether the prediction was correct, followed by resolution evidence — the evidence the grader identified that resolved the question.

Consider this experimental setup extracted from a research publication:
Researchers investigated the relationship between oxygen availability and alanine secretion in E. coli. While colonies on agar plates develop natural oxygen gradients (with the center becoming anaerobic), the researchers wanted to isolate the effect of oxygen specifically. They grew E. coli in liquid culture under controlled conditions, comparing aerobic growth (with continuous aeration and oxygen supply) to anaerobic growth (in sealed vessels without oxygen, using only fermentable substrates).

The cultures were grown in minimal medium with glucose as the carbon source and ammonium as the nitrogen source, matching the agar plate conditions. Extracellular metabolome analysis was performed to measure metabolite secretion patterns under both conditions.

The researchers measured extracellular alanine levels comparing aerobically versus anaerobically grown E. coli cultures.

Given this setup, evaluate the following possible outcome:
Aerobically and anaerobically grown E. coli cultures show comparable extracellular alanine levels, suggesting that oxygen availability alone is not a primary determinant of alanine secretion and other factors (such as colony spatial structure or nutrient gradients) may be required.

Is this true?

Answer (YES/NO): NO